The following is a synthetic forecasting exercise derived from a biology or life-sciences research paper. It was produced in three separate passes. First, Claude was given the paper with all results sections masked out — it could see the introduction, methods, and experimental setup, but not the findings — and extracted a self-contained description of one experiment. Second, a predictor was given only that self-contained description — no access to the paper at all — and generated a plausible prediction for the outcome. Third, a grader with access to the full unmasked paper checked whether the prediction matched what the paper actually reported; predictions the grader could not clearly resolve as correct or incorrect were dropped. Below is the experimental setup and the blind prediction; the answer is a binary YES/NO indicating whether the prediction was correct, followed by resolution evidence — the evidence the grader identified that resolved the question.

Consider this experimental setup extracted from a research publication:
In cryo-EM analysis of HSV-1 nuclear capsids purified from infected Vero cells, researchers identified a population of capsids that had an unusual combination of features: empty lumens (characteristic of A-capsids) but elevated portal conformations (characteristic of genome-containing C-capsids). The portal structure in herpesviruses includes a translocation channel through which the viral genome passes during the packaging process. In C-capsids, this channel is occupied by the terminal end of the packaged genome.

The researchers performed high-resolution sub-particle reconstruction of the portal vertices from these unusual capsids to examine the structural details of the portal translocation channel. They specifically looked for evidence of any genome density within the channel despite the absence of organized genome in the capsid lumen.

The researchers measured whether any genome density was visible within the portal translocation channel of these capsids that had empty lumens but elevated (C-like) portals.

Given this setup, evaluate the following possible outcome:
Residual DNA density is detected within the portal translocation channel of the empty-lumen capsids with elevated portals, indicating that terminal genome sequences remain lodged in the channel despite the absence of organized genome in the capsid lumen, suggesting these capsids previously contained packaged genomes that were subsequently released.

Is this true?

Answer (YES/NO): YES